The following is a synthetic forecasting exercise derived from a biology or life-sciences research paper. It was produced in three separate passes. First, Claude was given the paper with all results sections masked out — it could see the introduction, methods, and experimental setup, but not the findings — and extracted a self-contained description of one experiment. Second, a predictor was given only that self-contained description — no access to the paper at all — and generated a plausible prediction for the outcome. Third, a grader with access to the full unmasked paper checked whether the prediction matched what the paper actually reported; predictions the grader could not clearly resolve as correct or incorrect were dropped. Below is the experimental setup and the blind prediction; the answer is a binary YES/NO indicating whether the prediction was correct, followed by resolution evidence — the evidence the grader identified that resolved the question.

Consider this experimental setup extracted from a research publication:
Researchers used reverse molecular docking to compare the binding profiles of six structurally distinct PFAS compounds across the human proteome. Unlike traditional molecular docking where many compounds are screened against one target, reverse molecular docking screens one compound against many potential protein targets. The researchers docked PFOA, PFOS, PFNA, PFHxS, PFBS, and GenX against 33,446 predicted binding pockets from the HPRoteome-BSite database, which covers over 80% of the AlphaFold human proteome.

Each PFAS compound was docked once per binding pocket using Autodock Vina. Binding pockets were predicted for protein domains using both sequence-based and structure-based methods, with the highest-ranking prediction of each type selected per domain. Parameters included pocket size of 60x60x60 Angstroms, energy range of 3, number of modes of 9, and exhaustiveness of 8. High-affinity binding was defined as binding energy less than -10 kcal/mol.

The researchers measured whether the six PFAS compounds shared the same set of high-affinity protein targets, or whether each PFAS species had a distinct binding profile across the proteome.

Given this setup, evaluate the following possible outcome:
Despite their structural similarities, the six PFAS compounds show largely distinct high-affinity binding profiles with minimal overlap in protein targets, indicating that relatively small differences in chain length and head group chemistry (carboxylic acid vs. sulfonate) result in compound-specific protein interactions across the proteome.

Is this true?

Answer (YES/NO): NO